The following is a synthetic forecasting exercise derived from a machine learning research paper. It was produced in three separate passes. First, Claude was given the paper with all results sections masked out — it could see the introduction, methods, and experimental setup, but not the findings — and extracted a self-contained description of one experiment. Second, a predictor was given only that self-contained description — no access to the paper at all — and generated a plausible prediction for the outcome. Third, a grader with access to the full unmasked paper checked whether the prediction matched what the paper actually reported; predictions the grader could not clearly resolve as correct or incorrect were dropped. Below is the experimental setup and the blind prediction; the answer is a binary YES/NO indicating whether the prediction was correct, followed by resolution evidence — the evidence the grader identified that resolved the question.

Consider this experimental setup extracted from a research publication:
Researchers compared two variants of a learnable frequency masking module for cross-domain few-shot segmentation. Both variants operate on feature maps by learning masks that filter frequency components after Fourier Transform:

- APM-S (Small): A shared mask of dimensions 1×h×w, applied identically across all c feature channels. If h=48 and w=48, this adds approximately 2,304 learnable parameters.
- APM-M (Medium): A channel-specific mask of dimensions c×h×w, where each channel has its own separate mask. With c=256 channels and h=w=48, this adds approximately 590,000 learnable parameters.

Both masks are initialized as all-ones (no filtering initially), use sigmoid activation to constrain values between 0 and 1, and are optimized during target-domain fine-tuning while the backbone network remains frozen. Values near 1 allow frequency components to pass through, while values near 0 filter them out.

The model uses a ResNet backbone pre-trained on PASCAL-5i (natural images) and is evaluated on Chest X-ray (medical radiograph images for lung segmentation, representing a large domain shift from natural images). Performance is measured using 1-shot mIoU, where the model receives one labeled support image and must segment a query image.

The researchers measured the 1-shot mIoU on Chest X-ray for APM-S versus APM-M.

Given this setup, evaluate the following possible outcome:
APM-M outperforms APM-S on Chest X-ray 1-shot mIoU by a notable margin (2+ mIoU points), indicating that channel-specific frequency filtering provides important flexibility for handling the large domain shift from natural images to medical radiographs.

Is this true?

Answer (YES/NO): YES